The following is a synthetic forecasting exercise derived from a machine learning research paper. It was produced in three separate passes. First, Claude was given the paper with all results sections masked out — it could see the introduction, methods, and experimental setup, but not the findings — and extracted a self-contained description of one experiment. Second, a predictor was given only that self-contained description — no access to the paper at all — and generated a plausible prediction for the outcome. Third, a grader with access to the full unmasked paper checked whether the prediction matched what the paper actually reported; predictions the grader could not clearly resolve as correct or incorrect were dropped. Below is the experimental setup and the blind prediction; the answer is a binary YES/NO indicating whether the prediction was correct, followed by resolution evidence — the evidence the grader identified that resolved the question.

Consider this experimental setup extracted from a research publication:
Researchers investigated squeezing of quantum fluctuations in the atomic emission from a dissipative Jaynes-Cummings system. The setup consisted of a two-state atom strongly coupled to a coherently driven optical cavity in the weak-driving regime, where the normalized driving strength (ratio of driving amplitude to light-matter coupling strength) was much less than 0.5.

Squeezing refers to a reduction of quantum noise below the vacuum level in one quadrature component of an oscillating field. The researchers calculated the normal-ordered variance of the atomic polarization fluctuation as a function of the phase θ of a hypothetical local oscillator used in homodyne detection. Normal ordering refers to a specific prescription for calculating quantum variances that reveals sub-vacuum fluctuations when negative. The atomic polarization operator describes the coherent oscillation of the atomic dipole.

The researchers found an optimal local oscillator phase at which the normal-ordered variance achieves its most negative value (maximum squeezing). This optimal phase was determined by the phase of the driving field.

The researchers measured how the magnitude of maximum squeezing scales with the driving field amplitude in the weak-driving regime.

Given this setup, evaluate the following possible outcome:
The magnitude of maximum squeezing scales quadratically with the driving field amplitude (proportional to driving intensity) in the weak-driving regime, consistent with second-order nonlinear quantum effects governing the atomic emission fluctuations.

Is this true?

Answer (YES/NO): YES